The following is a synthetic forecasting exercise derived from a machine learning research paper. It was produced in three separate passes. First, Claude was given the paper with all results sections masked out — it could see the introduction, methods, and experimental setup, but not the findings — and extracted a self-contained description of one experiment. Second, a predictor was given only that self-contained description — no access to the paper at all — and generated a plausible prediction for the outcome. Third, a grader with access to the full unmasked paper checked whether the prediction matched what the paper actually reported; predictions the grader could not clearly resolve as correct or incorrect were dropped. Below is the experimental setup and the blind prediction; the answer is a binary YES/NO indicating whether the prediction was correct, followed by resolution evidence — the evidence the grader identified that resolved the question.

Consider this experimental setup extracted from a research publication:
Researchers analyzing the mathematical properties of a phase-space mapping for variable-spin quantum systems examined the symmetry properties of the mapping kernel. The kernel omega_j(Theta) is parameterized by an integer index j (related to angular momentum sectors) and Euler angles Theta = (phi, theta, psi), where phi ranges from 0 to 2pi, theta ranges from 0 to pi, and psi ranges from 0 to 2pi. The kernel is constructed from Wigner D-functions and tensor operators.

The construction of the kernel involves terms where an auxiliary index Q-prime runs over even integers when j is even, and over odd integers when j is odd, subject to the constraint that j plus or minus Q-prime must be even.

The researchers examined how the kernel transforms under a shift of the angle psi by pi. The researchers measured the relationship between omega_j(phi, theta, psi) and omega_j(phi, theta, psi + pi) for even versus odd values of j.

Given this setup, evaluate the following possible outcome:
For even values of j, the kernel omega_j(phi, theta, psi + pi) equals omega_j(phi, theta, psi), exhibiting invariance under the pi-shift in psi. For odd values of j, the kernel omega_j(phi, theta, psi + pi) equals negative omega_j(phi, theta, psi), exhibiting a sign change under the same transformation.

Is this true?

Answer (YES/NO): YES